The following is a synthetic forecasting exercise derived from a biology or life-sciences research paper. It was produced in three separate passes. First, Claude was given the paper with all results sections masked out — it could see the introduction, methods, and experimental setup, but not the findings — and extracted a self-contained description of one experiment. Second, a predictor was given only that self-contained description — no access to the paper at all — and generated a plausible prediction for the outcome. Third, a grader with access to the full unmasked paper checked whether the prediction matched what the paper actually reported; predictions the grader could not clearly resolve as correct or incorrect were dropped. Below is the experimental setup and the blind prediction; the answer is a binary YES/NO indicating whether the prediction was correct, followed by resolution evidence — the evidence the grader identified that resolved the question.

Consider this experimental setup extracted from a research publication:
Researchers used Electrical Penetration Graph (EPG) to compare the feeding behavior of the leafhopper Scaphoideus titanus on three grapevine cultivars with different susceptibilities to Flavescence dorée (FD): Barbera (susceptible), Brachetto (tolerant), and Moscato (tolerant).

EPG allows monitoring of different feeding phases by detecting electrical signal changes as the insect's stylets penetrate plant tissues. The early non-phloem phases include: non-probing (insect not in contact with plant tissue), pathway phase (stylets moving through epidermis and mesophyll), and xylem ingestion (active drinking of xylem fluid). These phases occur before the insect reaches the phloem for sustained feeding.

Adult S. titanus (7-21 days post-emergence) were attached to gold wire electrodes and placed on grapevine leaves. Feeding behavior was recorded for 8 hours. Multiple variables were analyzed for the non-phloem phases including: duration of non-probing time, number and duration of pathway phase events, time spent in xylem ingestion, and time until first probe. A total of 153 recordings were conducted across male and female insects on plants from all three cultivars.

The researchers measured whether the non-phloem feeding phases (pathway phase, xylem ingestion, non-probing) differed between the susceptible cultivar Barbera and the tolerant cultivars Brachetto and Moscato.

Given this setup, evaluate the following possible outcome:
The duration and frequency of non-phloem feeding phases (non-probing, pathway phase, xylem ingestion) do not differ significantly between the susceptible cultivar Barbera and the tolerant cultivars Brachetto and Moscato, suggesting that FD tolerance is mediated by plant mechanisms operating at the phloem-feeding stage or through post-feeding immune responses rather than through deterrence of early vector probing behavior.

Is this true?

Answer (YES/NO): YES